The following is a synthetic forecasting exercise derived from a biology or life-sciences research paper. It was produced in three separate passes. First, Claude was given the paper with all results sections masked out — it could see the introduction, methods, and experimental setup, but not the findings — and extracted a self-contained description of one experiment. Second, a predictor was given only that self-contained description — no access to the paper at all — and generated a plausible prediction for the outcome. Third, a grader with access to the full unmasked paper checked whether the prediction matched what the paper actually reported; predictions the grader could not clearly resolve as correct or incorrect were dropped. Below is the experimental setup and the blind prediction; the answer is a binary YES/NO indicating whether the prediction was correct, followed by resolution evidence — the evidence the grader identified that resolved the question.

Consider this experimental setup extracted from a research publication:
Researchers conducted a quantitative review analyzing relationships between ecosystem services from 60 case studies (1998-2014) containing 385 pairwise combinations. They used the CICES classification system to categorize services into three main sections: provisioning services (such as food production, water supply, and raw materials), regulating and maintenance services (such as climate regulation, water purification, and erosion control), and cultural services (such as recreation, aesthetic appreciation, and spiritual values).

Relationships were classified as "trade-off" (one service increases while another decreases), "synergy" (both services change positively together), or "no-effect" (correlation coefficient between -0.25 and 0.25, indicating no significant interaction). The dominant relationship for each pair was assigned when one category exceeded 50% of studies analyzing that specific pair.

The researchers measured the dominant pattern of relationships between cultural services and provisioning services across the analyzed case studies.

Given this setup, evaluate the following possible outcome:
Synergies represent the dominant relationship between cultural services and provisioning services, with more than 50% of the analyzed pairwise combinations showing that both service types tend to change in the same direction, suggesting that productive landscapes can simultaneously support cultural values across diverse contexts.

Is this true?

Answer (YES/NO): NO